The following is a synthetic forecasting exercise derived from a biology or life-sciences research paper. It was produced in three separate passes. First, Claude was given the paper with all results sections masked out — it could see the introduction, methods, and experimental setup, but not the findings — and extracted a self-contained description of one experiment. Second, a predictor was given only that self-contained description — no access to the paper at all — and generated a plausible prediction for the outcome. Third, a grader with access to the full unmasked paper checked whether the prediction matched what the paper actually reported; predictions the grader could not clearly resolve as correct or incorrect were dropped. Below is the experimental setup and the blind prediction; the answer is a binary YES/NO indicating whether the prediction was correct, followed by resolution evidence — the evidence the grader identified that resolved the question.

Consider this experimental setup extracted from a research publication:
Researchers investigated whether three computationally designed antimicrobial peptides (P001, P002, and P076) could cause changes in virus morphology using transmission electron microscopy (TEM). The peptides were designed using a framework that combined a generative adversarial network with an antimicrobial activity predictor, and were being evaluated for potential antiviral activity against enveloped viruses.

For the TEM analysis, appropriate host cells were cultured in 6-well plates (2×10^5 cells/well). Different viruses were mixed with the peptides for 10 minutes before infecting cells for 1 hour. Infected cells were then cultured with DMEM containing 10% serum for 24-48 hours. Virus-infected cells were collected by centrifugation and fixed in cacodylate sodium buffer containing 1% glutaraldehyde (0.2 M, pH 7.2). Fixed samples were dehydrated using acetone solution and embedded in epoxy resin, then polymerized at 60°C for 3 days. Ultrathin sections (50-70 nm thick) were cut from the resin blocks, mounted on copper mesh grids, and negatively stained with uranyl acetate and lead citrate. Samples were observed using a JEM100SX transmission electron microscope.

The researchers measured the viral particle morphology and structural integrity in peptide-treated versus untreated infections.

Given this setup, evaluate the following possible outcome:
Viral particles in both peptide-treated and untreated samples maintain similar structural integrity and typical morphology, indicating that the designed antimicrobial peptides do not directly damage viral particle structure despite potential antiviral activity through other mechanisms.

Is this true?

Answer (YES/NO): NO